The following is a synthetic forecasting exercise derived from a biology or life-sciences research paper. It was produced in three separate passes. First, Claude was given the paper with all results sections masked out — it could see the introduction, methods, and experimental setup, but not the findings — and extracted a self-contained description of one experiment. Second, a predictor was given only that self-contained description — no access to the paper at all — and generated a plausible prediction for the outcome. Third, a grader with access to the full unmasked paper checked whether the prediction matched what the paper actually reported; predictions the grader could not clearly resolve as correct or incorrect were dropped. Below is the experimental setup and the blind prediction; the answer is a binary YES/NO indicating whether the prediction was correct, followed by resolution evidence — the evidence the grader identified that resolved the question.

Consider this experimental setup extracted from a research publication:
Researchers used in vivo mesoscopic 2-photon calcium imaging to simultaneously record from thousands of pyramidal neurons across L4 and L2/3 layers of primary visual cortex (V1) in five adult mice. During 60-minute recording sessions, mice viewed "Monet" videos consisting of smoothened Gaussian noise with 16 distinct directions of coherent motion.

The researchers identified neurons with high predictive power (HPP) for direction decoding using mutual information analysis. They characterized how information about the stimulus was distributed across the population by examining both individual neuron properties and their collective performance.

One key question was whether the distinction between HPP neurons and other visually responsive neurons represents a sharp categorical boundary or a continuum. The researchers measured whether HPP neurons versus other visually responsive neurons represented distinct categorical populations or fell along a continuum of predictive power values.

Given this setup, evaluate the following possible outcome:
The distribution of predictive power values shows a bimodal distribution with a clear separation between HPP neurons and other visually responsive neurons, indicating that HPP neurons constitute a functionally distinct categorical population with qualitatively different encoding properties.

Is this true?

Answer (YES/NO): NO